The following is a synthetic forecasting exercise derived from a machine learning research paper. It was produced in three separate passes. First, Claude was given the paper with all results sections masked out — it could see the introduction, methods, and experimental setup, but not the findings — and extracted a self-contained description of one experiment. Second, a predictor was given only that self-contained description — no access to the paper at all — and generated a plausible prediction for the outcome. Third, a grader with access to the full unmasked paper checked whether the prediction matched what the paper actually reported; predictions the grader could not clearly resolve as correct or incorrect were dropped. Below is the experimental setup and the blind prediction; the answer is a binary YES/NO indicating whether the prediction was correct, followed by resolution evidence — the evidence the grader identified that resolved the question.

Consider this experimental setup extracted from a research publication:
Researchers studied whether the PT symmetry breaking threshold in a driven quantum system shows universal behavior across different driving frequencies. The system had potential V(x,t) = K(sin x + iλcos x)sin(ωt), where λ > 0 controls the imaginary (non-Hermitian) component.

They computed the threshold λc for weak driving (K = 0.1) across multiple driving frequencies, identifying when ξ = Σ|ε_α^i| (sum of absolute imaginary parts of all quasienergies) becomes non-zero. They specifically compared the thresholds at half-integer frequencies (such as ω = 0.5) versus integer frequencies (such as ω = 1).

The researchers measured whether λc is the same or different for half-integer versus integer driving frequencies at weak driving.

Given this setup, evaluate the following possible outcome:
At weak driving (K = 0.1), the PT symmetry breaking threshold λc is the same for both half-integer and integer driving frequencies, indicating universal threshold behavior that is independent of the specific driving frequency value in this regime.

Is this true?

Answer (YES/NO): NO